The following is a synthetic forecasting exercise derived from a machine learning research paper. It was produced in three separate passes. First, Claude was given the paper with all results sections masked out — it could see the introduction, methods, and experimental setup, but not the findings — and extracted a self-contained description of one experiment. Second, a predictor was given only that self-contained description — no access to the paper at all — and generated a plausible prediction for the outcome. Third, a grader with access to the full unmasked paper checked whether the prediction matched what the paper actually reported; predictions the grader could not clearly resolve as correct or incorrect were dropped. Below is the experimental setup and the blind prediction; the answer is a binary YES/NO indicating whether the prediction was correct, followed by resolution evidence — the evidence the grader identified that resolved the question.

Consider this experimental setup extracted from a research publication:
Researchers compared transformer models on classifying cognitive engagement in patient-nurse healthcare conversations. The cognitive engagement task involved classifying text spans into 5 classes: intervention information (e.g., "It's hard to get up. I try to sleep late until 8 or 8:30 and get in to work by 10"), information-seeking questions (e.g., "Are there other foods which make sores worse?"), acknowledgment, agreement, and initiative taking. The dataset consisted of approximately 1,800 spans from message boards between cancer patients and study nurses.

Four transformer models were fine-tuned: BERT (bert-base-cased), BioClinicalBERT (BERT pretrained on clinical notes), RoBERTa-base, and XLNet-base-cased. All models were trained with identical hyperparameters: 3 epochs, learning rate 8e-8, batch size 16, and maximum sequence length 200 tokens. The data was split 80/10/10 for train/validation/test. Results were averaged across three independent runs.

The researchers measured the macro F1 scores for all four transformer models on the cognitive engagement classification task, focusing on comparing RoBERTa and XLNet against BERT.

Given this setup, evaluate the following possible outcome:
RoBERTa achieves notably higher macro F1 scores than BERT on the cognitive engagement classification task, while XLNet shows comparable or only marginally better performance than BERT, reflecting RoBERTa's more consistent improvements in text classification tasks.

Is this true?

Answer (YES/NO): NO